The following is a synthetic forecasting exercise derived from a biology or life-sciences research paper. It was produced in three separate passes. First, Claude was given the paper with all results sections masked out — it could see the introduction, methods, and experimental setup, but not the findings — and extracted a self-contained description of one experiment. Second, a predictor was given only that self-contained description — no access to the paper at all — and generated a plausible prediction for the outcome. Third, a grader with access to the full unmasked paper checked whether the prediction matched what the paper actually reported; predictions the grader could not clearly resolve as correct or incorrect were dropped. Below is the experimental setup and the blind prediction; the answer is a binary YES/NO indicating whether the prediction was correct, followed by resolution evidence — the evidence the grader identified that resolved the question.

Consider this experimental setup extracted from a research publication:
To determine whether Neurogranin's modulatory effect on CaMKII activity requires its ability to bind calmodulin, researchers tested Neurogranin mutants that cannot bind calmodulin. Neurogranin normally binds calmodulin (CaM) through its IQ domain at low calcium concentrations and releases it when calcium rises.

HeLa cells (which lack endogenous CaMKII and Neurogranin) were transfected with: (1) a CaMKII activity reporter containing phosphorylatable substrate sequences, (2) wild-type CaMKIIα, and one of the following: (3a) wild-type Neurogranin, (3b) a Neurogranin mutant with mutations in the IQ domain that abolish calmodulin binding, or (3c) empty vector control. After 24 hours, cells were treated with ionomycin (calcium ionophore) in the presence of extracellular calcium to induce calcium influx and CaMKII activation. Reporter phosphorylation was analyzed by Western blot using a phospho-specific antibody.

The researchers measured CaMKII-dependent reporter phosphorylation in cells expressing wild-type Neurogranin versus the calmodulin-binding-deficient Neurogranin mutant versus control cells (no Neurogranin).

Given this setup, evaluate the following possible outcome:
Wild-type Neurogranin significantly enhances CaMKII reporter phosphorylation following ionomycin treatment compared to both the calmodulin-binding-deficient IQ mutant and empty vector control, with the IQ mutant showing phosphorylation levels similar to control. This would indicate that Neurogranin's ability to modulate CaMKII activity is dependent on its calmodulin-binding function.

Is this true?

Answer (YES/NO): NO